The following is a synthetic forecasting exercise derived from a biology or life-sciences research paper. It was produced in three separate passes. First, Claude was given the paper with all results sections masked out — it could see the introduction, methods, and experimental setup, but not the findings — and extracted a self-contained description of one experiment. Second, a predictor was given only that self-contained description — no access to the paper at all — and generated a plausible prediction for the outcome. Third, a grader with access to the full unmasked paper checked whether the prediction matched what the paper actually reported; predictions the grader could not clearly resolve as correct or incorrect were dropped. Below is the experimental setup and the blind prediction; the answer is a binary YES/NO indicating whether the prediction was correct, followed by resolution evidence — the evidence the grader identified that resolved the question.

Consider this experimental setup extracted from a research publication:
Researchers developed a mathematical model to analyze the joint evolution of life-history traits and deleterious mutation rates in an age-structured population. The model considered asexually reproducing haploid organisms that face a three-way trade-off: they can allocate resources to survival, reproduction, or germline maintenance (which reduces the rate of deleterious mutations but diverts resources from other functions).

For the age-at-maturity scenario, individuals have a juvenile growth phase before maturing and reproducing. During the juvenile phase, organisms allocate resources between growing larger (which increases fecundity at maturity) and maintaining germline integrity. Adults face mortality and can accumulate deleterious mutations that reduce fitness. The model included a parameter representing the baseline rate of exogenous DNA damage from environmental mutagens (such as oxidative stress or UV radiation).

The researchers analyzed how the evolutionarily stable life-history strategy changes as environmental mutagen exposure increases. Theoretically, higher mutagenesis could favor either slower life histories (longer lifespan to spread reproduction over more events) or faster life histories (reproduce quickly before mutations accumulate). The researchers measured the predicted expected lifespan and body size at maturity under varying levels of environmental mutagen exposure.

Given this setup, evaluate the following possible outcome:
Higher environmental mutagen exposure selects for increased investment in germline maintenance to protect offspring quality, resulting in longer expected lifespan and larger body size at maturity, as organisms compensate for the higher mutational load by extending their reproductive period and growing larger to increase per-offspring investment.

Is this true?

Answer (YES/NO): NO